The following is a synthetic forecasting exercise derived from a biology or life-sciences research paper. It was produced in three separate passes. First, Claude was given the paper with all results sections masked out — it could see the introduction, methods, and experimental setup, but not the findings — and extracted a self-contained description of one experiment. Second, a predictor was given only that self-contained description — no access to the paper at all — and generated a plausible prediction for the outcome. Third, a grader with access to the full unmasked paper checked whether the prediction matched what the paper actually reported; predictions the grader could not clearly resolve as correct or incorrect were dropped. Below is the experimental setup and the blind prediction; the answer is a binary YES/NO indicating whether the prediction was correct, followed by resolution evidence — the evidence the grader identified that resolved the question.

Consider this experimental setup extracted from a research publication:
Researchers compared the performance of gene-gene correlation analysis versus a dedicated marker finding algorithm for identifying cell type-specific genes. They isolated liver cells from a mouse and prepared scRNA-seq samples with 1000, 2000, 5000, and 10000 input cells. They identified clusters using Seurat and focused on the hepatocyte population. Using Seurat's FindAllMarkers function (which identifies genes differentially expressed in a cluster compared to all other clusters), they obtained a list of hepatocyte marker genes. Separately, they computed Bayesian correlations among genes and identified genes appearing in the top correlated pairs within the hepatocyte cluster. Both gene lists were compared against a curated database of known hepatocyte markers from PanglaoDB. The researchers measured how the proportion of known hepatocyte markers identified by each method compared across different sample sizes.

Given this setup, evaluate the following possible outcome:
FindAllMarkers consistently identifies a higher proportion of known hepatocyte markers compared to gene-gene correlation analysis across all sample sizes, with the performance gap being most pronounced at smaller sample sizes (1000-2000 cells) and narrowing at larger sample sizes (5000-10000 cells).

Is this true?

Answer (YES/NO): NO